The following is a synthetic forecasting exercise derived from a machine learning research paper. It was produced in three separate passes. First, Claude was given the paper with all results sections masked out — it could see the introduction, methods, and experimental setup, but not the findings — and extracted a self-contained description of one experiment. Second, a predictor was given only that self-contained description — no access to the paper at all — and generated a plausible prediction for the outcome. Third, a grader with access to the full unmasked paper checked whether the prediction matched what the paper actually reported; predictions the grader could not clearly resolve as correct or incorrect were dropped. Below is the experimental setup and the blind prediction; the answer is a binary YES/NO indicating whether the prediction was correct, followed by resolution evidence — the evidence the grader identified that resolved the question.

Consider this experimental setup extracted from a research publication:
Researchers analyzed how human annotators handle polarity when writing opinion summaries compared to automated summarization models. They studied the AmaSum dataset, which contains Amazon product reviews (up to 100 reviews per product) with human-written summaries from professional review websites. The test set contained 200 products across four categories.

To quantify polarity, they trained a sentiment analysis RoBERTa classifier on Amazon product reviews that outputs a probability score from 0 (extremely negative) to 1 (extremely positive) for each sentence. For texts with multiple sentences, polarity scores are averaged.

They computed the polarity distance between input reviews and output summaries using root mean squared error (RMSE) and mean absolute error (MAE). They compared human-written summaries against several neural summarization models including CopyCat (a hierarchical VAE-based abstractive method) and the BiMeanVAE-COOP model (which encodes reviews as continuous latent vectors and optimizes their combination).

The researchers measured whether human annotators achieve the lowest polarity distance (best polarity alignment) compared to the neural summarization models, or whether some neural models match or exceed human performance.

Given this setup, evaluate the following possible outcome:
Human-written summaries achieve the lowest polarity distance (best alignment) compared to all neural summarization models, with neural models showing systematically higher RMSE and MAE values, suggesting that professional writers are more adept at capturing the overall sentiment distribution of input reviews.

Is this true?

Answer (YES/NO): YES